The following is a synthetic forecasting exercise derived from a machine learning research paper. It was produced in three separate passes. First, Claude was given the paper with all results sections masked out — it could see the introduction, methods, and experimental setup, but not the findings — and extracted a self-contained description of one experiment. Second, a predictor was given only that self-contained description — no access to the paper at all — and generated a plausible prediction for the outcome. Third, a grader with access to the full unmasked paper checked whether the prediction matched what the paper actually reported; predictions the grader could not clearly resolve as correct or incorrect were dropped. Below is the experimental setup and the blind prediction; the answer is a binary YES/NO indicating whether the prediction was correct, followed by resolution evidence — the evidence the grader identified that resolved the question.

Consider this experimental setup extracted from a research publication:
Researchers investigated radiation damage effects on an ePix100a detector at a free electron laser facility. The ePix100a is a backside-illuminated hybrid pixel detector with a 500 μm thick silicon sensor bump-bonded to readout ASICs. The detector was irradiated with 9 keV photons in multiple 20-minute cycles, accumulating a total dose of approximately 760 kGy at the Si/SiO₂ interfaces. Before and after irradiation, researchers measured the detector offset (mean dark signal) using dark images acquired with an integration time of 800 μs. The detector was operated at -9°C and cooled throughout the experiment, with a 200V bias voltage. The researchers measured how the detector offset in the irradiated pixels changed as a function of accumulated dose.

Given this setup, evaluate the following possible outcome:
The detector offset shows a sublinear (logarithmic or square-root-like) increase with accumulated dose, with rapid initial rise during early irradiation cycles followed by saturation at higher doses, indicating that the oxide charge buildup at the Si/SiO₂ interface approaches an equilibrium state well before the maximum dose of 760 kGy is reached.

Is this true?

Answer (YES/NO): NO